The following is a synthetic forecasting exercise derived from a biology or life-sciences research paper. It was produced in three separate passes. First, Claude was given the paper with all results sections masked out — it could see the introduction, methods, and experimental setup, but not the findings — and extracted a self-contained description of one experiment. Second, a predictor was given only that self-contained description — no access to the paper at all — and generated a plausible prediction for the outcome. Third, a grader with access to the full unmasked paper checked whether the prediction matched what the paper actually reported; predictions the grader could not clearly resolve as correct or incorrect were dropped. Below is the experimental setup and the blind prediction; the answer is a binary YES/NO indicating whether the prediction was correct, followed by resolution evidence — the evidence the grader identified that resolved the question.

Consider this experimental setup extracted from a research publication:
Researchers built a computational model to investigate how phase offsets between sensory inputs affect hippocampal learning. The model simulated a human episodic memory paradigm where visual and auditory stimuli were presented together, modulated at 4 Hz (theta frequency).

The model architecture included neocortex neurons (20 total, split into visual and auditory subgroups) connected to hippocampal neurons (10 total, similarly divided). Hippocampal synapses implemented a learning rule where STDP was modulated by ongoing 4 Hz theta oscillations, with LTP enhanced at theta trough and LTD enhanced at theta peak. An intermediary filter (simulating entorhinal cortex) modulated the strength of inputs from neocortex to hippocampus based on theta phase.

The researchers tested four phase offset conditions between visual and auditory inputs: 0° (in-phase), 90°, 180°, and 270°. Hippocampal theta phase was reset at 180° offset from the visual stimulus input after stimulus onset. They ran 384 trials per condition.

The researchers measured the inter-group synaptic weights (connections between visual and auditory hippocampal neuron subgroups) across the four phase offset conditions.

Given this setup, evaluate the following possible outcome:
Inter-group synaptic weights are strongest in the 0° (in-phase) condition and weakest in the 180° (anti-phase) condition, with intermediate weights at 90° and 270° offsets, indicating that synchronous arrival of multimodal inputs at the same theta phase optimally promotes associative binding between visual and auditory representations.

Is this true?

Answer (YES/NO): NO